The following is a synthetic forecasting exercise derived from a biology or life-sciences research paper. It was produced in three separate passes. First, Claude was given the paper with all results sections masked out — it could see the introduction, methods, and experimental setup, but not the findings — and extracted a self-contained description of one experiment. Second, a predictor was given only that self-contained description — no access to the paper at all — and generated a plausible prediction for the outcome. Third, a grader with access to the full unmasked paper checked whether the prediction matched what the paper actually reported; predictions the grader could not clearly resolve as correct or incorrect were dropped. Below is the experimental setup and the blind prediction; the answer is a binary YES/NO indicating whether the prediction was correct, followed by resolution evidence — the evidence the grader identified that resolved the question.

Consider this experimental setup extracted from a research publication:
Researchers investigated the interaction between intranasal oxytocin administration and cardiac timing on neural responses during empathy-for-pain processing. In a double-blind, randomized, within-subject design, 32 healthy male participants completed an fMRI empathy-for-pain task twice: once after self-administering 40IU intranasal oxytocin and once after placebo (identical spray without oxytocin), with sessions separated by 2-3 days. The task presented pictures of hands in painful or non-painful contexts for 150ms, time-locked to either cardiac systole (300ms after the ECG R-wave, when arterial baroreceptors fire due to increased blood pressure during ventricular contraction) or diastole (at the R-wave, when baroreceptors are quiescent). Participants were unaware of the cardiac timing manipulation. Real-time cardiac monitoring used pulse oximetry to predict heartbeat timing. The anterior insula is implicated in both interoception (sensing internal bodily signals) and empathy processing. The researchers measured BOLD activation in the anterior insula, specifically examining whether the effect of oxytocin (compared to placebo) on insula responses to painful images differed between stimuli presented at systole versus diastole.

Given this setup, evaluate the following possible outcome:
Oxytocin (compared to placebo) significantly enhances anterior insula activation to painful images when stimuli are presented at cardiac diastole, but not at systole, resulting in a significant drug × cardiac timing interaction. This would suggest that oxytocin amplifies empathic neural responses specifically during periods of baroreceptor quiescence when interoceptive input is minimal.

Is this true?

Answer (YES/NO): NO